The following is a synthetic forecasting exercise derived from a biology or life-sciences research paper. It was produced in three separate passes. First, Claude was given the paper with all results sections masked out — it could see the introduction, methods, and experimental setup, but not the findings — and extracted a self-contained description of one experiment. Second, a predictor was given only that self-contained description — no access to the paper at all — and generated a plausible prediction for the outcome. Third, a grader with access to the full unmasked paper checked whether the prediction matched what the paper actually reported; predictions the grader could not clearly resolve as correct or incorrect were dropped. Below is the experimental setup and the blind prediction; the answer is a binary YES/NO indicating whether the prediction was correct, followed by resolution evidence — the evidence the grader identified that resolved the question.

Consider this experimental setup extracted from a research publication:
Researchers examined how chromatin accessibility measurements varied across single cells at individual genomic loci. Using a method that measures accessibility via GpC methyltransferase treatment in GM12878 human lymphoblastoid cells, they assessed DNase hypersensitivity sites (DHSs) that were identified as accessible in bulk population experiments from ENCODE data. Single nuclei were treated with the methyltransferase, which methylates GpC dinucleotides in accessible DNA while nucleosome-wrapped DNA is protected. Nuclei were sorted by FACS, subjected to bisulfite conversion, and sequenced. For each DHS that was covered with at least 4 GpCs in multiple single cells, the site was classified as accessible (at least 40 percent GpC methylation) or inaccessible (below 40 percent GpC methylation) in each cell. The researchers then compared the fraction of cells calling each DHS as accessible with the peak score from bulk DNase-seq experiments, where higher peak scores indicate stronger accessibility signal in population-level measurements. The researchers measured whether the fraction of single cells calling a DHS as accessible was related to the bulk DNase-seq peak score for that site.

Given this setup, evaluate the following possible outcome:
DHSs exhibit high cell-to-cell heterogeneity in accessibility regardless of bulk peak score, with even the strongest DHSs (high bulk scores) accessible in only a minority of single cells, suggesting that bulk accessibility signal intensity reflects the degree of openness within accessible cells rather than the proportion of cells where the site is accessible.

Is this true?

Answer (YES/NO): NO